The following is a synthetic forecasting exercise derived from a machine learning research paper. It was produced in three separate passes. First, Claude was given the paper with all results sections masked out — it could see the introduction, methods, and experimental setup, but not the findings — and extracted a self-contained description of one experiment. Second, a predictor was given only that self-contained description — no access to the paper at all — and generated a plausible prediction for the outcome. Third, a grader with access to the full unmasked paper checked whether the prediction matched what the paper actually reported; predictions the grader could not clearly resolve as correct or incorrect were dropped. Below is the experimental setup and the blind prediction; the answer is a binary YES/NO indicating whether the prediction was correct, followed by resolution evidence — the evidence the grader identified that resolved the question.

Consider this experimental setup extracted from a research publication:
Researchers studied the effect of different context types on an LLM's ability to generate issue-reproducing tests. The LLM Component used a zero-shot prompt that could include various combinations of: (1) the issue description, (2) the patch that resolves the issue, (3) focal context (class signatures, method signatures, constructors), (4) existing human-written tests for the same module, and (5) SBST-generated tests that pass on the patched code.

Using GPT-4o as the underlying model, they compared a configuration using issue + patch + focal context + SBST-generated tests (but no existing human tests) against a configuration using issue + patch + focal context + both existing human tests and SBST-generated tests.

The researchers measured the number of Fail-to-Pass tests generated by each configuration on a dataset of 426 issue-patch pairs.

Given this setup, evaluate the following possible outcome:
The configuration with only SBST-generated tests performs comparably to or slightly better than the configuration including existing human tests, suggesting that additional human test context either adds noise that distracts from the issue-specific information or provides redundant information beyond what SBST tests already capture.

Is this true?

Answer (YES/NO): YES